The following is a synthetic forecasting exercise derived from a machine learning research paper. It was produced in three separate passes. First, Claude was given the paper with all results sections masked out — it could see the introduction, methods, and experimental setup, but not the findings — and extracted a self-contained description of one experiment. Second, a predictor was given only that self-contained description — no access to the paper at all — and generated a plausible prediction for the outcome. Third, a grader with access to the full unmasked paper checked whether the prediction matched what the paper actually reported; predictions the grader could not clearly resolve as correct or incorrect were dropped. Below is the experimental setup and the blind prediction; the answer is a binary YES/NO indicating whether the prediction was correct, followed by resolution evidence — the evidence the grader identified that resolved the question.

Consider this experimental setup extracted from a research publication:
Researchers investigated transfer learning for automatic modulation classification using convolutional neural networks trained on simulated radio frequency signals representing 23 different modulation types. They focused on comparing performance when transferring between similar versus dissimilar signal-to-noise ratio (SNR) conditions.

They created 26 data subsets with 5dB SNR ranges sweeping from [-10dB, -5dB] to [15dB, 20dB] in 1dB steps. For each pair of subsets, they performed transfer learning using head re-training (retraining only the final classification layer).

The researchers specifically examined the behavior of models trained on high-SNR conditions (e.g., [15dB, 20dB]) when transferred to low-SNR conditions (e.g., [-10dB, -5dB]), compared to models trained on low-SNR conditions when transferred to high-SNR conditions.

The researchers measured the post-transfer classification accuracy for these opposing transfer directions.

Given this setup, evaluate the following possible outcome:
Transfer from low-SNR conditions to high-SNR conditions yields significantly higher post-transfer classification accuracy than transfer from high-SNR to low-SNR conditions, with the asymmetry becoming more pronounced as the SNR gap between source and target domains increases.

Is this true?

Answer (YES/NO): YES